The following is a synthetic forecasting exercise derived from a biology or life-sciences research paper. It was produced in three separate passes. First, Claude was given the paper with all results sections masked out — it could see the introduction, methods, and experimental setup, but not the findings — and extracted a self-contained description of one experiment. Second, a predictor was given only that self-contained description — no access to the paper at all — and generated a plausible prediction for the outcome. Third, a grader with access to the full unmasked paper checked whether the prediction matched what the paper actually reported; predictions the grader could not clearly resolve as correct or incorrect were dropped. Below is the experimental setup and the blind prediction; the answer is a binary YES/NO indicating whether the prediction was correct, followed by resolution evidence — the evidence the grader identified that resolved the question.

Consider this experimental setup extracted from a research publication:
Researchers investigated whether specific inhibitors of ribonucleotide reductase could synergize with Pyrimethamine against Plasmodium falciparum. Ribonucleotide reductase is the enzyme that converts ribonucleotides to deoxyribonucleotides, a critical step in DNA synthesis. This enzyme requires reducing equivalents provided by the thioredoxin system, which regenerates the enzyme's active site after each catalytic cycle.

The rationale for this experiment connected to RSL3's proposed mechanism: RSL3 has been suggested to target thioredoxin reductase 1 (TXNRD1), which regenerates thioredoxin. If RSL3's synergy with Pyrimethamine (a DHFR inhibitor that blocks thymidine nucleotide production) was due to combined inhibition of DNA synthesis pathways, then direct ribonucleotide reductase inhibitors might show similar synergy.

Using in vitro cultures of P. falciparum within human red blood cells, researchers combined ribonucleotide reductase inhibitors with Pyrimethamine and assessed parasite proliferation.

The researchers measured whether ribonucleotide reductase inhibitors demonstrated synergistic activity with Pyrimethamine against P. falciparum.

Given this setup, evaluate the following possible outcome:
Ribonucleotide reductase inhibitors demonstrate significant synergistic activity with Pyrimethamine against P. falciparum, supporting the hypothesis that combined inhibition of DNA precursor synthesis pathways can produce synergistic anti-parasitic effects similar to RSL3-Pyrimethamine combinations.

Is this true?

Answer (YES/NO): NO